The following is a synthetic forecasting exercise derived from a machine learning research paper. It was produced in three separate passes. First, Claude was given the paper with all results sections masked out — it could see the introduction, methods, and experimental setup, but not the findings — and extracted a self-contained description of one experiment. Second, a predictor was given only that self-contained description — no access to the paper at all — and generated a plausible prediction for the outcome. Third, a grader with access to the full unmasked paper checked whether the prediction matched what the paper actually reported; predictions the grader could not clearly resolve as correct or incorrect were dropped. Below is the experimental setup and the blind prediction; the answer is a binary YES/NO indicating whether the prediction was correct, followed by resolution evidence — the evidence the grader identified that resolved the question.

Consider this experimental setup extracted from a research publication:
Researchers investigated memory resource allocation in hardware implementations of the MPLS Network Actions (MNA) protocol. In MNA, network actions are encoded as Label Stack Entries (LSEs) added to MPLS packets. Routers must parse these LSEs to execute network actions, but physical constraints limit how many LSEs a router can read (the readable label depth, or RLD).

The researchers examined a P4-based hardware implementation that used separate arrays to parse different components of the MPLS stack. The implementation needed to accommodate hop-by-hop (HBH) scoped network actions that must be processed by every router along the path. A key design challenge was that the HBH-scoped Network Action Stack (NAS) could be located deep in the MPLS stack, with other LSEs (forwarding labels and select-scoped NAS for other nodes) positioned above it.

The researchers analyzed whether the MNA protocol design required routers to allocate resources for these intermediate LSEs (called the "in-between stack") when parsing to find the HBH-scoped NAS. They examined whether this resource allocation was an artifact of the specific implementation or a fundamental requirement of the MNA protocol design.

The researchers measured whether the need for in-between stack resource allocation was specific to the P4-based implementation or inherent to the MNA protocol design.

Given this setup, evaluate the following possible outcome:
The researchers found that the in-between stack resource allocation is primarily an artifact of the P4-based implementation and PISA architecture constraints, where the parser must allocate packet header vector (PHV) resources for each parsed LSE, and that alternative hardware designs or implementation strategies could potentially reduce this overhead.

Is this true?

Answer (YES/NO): NO